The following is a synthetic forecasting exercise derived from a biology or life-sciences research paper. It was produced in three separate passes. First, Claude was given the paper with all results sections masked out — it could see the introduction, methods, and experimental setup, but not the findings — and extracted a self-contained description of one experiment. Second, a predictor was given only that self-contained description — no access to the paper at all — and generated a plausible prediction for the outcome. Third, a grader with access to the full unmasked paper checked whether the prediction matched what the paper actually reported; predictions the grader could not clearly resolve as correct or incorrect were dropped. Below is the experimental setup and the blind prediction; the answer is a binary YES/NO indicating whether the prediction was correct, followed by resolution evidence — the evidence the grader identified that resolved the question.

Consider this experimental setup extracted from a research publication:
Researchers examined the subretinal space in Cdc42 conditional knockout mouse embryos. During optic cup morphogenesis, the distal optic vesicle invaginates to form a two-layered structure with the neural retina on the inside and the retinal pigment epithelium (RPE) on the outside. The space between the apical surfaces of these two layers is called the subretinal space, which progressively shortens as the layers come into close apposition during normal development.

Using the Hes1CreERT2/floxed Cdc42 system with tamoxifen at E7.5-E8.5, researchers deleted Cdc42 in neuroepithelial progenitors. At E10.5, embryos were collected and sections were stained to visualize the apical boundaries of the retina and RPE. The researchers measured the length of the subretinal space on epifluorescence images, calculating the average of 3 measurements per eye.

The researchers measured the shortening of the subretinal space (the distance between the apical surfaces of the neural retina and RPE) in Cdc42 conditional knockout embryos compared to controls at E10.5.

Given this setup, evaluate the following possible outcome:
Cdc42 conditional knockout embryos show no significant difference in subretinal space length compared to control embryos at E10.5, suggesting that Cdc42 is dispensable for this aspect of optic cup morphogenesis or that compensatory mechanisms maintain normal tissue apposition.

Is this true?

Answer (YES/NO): NO